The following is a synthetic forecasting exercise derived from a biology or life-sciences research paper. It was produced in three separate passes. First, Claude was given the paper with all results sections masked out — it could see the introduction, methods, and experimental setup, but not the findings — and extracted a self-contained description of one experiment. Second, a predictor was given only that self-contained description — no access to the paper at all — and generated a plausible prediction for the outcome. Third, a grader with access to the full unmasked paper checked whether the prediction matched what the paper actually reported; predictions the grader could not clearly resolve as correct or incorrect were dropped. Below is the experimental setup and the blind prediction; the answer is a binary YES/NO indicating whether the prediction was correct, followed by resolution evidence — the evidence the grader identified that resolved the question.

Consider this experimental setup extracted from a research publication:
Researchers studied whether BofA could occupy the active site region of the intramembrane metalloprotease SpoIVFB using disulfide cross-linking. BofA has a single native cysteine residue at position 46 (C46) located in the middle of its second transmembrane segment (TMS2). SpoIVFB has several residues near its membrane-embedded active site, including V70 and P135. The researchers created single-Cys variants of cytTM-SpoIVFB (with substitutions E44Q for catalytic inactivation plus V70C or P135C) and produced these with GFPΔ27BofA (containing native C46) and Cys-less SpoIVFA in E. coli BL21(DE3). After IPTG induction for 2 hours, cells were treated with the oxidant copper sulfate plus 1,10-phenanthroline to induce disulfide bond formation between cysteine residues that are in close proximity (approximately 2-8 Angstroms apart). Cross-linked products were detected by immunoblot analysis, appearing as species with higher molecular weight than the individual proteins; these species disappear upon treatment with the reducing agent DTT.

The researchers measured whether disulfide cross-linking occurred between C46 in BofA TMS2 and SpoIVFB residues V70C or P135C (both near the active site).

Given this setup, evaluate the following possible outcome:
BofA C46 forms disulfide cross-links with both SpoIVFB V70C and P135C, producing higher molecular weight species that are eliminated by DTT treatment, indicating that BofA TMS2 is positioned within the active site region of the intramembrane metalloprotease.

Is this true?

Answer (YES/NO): NO